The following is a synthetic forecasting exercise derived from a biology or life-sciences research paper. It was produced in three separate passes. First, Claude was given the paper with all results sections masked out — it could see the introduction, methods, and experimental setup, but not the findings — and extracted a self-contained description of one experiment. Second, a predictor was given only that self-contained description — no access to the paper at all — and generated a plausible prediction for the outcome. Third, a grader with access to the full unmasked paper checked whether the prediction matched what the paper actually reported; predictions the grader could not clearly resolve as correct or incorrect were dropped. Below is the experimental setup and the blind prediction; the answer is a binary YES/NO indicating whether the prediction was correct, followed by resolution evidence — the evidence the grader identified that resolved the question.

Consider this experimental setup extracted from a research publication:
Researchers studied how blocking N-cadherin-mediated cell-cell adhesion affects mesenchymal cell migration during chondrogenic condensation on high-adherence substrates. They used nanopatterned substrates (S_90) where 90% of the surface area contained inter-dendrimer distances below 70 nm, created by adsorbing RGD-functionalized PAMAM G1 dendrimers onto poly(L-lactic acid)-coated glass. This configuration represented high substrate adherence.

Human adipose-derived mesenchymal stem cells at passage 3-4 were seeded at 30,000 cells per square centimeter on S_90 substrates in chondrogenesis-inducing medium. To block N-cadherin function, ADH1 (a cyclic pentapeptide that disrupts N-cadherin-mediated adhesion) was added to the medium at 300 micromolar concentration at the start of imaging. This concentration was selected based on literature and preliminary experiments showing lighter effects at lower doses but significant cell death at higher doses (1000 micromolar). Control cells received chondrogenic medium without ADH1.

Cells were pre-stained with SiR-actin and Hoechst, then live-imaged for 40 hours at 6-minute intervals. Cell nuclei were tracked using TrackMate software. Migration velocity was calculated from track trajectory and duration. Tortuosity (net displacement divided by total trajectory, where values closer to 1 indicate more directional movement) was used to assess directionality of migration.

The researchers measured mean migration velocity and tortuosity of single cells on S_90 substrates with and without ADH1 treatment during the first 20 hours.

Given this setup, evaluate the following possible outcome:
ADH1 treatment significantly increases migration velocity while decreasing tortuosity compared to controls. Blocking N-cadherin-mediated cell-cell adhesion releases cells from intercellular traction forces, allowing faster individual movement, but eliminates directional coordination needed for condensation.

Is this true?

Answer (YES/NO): NO